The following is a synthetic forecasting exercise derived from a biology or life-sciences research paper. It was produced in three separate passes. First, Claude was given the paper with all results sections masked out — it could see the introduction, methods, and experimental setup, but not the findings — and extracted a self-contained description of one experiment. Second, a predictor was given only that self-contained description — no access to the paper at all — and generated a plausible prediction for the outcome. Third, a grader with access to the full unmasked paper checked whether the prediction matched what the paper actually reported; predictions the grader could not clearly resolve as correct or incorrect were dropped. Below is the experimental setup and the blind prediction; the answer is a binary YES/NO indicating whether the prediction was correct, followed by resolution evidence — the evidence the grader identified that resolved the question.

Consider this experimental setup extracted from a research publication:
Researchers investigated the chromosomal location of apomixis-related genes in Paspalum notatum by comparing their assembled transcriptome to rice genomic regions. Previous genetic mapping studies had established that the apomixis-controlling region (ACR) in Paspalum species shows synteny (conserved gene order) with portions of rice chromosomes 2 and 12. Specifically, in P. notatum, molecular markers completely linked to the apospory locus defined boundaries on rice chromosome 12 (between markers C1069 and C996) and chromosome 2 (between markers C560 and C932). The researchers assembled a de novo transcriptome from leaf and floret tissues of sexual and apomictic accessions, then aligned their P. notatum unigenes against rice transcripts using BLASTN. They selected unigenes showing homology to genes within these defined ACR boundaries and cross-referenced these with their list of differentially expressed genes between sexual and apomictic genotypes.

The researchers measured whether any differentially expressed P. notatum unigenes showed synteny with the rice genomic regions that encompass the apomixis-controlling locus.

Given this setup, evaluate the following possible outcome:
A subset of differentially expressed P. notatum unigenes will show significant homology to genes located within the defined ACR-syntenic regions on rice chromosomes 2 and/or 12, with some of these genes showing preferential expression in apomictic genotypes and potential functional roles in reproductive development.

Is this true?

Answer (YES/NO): YES